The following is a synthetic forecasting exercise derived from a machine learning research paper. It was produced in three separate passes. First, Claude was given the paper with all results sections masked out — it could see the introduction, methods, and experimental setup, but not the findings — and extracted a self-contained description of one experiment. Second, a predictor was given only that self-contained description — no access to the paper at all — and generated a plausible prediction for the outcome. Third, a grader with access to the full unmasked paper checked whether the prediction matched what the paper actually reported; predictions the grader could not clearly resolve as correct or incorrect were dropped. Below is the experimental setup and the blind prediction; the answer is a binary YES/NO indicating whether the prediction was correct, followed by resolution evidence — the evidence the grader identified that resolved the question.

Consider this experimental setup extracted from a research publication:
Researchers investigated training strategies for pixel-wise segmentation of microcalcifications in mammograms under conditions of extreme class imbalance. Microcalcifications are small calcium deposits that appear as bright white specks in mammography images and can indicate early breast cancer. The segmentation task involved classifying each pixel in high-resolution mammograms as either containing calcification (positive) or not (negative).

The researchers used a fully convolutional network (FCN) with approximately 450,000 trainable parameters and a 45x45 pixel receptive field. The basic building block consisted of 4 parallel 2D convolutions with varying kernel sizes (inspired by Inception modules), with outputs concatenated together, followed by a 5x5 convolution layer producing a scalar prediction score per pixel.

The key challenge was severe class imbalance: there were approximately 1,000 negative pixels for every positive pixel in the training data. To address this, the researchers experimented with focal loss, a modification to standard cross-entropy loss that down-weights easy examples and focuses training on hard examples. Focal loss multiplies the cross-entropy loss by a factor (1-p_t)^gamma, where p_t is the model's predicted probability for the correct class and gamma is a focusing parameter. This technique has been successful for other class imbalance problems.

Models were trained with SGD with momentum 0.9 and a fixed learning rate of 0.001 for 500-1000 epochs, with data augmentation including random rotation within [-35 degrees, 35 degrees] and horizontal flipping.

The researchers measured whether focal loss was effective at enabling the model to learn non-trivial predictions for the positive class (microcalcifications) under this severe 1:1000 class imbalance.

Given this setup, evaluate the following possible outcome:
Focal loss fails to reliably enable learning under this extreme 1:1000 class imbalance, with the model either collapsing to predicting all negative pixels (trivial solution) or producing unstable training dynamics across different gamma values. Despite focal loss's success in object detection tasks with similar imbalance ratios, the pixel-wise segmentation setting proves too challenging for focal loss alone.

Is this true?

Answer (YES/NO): NO